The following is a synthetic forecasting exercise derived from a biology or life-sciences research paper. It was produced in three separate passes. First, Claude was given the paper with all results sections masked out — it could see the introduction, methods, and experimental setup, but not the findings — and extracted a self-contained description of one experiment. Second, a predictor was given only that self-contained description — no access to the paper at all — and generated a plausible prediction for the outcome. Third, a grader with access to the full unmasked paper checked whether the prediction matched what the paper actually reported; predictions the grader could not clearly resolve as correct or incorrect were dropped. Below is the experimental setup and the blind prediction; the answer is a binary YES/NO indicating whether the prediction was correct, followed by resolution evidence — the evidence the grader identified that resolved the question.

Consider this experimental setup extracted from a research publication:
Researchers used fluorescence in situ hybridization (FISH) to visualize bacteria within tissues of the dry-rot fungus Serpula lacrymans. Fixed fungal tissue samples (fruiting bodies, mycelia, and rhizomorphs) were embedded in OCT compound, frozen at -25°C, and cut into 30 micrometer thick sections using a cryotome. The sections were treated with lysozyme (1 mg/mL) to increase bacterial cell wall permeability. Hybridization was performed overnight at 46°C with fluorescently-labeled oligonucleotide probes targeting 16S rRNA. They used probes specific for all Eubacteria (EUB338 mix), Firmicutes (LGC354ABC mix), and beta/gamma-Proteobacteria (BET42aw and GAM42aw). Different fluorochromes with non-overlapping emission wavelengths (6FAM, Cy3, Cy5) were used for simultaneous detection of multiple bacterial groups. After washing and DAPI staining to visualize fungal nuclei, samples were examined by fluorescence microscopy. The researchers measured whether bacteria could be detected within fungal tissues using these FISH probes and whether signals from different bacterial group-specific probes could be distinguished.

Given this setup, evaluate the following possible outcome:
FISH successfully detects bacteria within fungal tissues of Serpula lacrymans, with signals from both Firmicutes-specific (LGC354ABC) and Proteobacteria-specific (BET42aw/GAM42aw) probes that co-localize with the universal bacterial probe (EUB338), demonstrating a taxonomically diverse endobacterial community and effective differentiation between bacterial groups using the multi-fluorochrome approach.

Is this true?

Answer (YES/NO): NO